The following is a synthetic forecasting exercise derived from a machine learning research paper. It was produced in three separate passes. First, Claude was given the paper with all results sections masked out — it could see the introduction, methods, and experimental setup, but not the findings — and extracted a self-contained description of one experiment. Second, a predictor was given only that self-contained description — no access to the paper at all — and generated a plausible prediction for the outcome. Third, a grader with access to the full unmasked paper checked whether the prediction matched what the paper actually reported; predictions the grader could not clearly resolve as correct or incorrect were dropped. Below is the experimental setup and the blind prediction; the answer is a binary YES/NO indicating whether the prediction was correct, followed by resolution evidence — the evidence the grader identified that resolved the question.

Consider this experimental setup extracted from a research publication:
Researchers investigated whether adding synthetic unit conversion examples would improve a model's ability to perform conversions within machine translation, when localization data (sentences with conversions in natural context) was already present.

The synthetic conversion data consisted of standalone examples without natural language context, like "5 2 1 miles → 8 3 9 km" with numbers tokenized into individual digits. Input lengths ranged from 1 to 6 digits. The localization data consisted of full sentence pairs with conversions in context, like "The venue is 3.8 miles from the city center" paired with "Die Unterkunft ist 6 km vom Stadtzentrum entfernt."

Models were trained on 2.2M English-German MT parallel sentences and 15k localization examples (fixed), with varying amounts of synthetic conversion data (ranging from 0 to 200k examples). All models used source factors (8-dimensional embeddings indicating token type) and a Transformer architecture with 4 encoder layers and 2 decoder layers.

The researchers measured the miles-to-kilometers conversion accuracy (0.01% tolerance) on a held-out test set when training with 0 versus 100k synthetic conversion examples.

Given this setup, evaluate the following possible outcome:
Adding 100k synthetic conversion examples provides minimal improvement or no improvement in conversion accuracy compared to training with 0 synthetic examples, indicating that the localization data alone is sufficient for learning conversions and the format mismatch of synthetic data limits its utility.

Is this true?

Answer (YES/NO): NO